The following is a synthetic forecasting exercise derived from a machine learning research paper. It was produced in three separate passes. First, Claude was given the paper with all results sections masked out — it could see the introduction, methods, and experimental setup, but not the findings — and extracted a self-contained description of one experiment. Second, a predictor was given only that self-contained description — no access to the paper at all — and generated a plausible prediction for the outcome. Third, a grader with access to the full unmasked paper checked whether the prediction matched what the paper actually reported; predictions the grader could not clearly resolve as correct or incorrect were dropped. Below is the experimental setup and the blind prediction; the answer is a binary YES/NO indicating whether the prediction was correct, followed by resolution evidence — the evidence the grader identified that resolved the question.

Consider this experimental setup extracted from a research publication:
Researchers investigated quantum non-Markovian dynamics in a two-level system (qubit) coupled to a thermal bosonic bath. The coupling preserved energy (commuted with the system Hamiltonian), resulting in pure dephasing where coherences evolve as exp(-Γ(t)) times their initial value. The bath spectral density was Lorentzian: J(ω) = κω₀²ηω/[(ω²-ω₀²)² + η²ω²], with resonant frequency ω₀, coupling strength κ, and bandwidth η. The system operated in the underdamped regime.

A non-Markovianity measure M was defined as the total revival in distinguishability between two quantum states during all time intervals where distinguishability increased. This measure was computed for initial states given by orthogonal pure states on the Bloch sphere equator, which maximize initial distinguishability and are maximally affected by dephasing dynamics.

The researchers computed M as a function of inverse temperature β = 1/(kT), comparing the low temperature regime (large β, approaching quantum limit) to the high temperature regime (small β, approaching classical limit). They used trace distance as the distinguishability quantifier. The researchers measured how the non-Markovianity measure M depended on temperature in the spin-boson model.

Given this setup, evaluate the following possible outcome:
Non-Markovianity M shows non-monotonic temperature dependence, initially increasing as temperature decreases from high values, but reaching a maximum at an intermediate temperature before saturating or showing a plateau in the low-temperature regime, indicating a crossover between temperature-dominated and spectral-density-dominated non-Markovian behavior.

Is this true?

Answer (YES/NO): NO